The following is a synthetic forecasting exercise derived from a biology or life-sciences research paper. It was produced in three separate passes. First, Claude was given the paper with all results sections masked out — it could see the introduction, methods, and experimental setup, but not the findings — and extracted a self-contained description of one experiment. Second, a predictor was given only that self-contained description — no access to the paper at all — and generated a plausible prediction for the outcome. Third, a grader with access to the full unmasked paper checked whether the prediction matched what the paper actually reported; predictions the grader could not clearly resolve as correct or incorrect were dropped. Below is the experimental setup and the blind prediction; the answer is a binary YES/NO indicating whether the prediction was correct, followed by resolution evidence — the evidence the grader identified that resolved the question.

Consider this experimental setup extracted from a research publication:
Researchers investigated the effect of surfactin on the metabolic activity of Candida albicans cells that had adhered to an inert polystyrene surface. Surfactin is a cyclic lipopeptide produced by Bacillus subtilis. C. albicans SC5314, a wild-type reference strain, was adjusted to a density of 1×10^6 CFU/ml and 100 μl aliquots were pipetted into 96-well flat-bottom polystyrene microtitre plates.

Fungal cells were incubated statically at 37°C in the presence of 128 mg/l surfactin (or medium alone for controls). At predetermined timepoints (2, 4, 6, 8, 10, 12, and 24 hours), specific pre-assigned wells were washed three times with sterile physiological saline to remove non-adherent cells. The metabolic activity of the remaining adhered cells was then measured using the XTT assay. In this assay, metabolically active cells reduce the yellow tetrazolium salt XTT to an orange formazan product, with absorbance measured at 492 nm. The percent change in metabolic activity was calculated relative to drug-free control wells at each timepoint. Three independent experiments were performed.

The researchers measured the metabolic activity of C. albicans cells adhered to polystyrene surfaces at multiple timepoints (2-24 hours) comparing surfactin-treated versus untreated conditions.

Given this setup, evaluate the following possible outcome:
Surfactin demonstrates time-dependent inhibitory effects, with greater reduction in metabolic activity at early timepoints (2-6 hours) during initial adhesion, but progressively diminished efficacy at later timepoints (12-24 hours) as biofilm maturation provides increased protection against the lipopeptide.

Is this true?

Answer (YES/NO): YES